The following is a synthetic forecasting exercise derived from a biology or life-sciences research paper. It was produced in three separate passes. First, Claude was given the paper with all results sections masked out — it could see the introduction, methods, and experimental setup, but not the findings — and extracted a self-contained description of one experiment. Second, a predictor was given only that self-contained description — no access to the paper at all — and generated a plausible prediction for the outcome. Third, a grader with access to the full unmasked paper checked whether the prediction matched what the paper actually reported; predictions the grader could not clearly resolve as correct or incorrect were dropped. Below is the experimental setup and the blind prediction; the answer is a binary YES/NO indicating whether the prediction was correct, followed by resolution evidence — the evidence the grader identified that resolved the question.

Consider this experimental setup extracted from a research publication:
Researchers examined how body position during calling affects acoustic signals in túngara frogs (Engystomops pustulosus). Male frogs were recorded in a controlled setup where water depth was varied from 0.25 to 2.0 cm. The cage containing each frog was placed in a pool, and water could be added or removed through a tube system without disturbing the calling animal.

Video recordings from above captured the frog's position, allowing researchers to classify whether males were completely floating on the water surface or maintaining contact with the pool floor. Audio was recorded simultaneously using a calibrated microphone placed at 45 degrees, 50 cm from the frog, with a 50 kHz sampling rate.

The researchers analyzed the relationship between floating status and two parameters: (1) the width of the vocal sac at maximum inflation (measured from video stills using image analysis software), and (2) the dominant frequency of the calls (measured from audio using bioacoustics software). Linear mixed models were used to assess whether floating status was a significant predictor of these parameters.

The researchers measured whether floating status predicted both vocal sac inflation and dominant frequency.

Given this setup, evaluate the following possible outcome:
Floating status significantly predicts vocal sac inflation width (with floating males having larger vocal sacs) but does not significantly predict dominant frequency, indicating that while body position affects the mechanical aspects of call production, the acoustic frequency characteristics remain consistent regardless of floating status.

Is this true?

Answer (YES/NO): NO